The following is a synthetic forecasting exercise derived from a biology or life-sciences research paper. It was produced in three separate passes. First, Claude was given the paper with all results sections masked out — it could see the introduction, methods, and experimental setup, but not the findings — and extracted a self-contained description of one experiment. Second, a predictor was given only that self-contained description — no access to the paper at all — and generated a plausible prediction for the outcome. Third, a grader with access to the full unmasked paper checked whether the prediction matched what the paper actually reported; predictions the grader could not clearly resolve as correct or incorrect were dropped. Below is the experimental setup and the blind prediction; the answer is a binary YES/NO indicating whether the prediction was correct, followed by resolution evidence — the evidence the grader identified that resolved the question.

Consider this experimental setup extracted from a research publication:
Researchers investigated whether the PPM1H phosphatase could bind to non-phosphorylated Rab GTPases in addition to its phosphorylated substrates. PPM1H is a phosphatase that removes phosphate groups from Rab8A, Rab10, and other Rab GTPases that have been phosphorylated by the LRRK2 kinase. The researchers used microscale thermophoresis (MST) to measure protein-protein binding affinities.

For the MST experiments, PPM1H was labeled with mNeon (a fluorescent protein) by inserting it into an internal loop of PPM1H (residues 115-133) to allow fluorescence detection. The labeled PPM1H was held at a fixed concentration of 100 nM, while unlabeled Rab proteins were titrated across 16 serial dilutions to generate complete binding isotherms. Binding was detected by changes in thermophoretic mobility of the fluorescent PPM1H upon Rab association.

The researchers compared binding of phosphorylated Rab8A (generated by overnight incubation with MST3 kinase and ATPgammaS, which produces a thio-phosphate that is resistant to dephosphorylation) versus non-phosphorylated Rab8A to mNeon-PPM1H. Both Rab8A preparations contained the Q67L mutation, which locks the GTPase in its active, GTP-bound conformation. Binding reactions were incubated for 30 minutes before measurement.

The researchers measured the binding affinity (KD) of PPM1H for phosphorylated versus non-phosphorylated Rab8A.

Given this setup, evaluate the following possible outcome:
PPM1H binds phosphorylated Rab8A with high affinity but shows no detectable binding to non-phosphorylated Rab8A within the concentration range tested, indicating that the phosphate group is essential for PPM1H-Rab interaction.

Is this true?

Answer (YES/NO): NO